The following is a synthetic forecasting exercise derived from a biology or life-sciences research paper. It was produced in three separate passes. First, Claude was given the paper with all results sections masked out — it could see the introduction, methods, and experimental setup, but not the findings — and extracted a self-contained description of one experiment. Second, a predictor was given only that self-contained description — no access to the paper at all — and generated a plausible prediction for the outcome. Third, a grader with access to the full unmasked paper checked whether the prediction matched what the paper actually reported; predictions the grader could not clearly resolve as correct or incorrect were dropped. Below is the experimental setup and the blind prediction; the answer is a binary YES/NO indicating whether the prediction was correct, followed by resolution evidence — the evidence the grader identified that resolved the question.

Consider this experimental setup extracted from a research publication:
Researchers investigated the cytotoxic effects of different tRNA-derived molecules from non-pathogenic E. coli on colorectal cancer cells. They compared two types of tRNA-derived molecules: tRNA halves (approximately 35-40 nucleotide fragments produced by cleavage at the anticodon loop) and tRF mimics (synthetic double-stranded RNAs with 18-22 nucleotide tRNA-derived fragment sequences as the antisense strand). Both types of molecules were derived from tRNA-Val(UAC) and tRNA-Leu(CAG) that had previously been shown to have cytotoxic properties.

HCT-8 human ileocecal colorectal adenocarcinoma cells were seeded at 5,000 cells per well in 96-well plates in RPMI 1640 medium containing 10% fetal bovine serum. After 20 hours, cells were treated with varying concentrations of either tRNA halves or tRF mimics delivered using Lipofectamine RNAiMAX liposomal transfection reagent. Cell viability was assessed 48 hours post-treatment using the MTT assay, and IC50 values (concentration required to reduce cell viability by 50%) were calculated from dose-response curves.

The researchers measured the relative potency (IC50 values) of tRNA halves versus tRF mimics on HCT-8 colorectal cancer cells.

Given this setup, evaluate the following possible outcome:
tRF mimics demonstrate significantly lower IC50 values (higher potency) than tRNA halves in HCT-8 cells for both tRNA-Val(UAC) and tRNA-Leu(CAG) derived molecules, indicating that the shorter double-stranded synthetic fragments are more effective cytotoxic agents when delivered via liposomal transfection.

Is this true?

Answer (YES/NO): YES